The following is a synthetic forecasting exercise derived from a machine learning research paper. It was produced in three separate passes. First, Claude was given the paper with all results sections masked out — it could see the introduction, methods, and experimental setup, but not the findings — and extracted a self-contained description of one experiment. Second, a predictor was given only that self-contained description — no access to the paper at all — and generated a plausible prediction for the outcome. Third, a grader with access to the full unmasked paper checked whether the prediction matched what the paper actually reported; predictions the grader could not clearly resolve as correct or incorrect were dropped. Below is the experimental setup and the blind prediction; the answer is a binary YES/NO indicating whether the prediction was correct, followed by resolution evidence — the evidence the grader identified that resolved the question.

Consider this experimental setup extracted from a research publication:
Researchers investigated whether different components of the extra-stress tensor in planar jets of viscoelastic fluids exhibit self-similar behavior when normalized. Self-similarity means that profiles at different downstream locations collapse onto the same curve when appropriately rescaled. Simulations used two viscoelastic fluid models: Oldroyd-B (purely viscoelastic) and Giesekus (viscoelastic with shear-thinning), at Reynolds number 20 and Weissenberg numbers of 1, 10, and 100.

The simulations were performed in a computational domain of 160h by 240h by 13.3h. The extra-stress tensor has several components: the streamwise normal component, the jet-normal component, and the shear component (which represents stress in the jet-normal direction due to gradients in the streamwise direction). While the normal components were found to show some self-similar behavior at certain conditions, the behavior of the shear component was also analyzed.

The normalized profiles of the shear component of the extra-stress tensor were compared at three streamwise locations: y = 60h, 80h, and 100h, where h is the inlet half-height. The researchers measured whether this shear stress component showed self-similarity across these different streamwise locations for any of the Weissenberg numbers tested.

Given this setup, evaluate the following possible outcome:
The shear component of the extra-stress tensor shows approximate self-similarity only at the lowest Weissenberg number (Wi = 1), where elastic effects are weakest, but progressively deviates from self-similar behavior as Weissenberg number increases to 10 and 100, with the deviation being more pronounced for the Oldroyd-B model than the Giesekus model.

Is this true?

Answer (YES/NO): NO